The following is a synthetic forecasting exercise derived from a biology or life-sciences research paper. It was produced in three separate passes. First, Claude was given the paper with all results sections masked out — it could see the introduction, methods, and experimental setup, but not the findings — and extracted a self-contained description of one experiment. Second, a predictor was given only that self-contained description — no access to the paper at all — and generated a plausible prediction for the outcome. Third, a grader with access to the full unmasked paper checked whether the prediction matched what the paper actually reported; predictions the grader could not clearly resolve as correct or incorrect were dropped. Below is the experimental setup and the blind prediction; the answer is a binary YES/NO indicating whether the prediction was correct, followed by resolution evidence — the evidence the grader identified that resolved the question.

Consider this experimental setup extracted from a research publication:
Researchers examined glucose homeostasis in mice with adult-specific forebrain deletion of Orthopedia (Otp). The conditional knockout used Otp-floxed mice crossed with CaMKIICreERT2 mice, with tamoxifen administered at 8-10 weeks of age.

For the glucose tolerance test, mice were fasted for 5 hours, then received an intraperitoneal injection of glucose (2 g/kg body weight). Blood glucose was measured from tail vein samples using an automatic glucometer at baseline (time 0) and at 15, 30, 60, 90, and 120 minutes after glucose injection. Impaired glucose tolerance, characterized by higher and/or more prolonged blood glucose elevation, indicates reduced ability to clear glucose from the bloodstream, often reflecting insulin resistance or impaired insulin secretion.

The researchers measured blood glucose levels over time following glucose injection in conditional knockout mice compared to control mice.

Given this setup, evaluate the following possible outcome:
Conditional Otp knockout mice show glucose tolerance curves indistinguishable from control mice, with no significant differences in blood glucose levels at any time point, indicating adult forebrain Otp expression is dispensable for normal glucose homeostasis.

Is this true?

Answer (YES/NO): NO